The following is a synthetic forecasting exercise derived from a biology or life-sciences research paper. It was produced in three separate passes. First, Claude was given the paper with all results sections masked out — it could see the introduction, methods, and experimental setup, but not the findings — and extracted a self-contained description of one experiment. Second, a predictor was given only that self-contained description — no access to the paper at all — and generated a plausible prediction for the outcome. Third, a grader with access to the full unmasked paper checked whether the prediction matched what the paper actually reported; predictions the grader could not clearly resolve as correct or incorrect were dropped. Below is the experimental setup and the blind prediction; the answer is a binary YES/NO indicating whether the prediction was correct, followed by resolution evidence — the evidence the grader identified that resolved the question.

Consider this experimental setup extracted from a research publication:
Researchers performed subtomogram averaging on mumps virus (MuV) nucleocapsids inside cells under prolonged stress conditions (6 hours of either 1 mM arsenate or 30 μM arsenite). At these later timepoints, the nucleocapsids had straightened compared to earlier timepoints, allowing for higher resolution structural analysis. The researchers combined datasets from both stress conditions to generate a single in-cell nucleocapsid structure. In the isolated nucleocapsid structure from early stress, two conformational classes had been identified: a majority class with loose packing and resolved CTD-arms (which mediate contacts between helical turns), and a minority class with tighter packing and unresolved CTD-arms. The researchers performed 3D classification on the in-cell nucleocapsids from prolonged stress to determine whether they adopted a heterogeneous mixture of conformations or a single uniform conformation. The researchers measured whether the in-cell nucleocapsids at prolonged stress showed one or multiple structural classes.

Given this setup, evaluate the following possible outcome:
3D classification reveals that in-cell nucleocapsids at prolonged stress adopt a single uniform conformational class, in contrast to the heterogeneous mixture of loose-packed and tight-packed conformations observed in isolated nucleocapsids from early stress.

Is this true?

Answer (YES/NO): YES